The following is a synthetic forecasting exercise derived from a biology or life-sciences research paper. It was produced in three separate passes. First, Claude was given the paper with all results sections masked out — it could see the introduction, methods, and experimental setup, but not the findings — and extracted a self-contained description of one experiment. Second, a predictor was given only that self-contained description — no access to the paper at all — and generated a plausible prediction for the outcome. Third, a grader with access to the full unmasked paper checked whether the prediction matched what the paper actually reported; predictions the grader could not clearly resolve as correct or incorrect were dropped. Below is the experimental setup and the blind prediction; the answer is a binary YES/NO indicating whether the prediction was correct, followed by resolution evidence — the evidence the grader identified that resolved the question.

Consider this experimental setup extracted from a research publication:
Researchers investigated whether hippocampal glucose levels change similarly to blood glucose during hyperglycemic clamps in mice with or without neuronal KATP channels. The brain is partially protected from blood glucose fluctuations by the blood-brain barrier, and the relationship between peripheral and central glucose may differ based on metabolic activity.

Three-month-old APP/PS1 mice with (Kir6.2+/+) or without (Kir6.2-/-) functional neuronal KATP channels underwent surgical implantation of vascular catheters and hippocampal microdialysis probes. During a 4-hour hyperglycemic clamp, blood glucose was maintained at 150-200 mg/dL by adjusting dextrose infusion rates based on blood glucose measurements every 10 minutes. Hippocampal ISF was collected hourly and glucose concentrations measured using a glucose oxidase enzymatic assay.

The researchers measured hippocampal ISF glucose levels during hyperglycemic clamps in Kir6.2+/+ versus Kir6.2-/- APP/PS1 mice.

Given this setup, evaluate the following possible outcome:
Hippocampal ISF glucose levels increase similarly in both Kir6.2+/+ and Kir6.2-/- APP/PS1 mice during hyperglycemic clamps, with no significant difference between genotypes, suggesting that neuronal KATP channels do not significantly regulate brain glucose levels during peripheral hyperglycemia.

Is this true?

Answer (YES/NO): YES